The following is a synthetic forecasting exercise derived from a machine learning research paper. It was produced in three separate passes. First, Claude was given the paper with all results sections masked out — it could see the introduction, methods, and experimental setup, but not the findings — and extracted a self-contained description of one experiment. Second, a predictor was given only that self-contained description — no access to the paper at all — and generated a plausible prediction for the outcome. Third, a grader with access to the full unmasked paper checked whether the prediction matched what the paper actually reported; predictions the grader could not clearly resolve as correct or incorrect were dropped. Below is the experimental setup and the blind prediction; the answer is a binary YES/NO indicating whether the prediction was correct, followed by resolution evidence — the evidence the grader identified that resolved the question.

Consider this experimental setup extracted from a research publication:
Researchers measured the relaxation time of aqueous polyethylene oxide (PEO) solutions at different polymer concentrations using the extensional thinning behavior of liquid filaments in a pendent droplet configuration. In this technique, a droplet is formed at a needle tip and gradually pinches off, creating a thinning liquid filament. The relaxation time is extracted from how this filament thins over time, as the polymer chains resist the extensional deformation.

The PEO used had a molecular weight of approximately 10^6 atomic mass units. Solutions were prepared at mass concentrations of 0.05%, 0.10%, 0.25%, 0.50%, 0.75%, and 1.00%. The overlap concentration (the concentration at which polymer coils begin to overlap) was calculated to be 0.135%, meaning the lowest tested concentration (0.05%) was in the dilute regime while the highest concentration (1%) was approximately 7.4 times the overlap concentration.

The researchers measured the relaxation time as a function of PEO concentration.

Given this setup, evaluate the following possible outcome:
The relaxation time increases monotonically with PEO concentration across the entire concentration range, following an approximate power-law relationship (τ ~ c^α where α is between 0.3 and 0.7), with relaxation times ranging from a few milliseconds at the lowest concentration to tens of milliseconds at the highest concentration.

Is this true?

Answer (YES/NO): NO